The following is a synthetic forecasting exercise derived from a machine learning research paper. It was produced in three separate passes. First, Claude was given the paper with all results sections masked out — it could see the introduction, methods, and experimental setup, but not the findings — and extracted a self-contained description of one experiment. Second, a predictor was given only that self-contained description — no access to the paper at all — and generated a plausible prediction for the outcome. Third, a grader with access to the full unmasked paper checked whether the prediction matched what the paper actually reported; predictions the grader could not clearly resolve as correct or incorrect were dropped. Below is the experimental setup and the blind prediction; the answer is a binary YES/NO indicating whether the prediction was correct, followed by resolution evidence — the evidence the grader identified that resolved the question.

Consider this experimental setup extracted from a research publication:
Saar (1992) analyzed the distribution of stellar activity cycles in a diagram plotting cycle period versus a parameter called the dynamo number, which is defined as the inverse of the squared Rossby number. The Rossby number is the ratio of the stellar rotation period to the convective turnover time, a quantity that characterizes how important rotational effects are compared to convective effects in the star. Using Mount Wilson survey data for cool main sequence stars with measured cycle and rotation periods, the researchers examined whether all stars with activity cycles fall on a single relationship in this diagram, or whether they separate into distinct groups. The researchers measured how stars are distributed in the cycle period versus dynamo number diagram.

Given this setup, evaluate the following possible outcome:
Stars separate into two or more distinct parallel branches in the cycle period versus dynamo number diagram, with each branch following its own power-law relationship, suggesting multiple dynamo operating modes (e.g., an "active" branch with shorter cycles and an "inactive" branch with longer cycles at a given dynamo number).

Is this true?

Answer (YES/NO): YES